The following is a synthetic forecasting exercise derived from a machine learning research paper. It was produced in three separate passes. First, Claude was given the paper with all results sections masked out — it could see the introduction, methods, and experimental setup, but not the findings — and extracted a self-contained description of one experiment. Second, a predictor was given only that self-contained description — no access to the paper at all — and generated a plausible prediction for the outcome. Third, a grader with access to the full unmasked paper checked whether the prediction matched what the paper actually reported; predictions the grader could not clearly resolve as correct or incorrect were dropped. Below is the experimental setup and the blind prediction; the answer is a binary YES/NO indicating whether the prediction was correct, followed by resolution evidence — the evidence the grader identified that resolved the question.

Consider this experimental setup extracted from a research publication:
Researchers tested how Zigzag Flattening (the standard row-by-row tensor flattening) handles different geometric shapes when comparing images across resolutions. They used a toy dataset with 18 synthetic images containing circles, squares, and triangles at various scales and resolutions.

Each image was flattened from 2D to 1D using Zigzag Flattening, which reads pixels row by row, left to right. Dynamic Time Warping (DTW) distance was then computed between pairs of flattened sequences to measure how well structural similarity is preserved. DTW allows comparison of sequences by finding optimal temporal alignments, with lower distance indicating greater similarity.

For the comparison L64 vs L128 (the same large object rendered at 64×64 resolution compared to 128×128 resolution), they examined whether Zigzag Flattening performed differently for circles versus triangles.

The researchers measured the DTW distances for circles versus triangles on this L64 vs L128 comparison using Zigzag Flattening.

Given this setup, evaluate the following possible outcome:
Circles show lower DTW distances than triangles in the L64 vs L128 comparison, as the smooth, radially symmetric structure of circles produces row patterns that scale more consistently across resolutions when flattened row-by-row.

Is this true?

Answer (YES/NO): YES